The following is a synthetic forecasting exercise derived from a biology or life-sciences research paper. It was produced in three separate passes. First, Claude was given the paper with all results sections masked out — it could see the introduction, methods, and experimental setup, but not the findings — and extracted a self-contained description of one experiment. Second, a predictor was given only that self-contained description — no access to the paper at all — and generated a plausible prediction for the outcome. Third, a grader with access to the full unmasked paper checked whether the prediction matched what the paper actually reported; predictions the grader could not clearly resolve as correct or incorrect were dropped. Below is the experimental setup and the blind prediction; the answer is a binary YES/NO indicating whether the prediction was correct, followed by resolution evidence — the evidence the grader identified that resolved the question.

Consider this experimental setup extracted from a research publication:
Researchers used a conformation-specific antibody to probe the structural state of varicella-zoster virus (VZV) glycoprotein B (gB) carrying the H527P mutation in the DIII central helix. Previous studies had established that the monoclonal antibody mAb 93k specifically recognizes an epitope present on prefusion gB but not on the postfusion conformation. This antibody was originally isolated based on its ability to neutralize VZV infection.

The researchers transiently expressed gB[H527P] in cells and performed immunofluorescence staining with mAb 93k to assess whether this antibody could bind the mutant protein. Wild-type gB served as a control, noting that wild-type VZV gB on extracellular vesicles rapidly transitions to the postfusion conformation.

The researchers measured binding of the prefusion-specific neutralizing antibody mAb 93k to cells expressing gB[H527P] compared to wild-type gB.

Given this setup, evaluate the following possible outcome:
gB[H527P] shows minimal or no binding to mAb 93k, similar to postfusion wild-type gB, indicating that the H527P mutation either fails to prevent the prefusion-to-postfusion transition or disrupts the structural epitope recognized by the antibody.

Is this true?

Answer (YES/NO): NO